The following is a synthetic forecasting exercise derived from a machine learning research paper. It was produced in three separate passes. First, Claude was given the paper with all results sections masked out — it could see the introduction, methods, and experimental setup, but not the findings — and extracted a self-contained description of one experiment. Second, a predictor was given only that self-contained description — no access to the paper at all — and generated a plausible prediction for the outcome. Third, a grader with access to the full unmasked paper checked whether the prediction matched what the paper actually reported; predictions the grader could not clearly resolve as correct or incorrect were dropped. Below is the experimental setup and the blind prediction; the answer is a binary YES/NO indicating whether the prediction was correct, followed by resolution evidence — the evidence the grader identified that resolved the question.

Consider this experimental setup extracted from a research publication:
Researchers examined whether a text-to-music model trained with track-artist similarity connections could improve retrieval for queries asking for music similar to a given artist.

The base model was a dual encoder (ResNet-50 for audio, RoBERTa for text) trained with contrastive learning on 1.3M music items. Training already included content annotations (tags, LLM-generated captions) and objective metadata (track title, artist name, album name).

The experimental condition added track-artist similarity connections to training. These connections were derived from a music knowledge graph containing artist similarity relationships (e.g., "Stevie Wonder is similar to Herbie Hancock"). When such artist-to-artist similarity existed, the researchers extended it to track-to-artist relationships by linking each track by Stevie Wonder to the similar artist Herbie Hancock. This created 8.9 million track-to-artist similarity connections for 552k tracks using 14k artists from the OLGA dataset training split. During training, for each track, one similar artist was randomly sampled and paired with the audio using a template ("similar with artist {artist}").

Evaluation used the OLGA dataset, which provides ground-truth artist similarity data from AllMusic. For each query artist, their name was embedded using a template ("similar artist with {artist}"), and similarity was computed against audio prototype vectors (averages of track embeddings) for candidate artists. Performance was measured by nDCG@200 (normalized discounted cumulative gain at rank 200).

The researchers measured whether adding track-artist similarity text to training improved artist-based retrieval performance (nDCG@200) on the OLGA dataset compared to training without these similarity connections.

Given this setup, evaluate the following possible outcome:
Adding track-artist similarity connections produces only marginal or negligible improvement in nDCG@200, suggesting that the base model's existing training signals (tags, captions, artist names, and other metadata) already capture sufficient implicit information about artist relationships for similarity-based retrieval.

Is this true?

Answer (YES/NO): NO